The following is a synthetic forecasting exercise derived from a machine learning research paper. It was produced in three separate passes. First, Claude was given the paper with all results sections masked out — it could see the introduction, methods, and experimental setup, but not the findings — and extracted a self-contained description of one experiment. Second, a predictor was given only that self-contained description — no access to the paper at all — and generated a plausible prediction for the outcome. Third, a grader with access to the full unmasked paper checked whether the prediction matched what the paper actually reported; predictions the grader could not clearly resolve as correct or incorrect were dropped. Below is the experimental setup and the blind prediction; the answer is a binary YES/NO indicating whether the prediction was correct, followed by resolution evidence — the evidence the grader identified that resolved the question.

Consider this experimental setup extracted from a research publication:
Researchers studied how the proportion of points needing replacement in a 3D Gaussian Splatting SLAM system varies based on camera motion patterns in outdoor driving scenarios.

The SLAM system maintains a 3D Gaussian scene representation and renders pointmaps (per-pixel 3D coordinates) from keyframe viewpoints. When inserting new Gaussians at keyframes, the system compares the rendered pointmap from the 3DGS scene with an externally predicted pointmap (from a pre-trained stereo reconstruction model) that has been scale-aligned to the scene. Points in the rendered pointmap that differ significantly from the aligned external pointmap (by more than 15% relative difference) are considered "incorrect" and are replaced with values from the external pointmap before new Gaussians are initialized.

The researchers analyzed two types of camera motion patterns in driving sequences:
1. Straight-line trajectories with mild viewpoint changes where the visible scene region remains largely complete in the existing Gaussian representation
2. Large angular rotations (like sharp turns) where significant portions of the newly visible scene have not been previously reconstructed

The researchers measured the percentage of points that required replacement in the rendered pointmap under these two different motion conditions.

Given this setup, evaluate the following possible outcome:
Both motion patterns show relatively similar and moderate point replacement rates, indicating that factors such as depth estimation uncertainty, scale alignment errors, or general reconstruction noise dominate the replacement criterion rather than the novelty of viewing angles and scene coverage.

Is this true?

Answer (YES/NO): NO